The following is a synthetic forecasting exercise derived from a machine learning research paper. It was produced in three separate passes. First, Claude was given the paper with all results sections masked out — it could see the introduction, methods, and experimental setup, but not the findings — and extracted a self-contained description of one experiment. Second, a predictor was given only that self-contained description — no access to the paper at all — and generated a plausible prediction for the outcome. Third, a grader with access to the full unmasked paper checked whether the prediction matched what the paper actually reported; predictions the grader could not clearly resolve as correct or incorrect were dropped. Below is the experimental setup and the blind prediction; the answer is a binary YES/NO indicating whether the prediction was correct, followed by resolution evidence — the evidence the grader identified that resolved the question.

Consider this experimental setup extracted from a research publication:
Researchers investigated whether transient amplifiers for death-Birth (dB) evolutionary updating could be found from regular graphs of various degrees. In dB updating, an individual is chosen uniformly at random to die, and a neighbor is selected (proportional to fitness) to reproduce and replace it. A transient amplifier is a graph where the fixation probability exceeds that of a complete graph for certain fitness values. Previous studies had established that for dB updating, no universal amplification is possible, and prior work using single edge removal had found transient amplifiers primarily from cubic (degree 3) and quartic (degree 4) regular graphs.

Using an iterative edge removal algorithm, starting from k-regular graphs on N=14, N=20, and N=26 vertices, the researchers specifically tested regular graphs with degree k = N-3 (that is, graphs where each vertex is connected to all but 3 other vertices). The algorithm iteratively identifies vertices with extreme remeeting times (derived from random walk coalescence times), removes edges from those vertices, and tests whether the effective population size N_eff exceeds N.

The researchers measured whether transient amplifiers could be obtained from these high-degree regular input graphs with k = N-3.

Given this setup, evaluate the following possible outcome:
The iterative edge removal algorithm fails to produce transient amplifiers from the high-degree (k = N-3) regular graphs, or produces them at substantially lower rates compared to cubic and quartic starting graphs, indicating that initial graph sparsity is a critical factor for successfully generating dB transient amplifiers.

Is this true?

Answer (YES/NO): NO